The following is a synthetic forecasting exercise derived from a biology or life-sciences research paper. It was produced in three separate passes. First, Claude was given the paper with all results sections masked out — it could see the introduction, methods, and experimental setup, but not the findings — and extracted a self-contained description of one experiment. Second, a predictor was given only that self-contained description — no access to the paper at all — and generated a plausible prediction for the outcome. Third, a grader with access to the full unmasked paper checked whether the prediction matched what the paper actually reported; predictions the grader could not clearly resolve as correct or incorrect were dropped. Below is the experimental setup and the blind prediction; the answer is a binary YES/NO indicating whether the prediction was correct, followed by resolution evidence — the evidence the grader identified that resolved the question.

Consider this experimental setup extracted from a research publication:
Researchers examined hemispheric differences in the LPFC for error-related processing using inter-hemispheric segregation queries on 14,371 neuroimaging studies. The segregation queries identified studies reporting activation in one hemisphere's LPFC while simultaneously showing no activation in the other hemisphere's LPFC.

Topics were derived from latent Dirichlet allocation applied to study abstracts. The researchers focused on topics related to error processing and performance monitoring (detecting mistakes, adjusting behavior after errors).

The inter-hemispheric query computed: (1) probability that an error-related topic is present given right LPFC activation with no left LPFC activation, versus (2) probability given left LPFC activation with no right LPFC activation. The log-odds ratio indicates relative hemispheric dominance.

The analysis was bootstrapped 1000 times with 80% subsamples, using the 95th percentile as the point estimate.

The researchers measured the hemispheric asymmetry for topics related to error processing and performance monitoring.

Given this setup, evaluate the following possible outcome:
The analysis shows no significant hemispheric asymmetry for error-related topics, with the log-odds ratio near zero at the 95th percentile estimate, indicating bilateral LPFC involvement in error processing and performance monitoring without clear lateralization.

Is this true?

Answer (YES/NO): NO